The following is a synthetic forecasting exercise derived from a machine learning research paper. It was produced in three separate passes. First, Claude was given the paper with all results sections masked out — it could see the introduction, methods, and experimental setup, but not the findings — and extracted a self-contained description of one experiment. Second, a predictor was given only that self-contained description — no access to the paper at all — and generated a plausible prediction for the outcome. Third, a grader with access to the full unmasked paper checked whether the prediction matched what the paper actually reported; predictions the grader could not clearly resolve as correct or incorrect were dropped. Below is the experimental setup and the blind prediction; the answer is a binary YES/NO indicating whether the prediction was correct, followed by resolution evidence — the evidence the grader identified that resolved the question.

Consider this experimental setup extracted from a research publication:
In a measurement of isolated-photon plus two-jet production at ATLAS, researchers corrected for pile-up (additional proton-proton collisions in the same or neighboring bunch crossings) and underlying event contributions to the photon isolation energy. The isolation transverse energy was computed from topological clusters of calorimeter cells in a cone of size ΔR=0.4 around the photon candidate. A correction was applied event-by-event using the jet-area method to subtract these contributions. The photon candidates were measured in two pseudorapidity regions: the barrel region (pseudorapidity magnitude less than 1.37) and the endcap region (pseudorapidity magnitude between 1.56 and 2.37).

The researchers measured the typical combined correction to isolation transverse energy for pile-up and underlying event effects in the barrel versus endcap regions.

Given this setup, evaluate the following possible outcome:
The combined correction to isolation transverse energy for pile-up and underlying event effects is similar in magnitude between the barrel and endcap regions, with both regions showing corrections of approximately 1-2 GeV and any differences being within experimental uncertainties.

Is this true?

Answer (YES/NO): NO